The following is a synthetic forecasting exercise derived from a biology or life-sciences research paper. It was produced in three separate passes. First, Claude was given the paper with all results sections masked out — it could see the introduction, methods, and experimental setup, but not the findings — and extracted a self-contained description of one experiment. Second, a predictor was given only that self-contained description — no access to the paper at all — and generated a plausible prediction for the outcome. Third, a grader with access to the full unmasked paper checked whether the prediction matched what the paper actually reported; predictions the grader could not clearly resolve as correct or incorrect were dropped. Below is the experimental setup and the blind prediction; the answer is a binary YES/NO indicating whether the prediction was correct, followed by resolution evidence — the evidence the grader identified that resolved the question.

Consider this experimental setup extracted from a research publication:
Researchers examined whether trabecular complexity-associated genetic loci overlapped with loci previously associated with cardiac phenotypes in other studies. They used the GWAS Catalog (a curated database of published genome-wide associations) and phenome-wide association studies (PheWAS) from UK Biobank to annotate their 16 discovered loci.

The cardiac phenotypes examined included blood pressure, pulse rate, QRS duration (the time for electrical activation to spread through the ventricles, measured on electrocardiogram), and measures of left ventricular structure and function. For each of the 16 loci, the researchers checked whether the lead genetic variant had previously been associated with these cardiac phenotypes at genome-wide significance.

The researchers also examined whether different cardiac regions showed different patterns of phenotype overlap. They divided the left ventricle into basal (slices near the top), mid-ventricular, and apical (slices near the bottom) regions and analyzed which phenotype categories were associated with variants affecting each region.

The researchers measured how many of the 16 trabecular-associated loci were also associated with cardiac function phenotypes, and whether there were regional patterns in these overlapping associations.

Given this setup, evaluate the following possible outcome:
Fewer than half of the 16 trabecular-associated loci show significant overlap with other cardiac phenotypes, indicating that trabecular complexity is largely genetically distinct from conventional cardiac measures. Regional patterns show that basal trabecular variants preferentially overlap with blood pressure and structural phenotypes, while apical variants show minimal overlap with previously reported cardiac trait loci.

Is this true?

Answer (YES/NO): NO